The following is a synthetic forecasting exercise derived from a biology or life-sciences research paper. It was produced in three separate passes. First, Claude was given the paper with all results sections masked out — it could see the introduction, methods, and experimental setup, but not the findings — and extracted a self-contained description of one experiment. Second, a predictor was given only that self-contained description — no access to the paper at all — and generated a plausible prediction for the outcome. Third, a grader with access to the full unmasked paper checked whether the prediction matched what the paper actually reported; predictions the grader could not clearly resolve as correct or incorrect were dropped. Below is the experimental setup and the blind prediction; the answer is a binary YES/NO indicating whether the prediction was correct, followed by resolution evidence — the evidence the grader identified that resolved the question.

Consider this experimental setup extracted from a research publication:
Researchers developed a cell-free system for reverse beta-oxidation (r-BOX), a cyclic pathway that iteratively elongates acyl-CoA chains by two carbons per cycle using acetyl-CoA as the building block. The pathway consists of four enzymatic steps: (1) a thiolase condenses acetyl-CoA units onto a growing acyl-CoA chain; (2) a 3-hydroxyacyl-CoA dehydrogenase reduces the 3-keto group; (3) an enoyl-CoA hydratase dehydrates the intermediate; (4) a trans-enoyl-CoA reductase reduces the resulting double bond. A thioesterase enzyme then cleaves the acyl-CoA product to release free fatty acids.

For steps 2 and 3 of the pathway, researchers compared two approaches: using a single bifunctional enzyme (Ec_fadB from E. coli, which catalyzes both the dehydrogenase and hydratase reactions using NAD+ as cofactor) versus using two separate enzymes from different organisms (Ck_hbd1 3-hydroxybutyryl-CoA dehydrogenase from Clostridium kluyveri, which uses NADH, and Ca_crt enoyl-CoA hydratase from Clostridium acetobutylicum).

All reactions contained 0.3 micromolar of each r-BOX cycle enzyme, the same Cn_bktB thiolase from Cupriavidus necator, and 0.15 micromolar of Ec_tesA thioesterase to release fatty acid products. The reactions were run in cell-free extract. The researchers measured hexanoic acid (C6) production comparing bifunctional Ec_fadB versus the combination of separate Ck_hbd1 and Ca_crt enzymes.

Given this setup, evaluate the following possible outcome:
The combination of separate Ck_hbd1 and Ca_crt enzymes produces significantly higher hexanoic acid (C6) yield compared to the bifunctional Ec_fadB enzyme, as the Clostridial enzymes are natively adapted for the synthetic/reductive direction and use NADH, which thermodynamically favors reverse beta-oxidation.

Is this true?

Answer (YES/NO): YES